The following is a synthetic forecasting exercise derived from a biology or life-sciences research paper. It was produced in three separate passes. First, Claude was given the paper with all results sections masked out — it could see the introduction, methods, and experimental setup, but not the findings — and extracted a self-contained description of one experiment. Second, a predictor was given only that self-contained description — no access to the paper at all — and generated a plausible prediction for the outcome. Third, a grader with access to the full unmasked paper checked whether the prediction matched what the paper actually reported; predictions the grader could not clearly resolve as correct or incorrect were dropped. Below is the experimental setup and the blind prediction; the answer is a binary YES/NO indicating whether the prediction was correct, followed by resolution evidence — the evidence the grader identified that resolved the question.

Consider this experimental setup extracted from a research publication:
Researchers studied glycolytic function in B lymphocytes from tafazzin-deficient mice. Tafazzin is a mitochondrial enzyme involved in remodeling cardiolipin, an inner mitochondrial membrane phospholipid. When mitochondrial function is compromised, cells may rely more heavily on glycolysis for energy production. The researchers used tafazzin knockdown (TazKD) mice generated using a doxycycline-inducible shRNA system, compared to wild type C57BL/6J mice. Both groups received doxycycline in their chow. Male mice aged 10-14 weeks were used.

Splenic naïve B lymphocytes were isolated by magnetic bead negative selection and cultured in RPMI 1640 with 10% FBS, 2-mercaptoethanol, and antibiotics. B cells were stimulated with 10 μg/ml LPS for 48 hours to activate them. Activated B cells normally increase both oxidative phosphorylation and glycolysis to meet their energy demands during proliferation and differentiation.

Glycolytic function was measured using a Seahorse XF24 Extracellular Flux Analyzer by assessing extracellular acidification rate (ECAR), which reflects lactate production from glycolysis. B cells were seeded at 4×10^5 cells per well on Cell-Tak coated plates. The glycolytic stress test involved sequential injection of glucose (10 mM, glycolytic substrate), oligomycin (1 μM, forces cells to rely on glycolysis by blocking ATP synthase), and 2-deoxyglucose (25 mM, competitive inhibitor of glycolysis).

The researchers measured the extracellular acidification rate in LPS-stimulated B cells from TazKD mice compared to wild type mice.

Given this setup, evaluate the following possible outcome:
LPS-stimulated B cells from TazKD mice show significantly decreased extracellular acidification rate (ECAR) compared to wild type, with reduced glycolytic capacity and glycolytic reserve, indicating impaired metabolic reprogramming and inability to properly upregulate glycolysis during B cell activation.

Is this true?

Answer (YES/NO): YES